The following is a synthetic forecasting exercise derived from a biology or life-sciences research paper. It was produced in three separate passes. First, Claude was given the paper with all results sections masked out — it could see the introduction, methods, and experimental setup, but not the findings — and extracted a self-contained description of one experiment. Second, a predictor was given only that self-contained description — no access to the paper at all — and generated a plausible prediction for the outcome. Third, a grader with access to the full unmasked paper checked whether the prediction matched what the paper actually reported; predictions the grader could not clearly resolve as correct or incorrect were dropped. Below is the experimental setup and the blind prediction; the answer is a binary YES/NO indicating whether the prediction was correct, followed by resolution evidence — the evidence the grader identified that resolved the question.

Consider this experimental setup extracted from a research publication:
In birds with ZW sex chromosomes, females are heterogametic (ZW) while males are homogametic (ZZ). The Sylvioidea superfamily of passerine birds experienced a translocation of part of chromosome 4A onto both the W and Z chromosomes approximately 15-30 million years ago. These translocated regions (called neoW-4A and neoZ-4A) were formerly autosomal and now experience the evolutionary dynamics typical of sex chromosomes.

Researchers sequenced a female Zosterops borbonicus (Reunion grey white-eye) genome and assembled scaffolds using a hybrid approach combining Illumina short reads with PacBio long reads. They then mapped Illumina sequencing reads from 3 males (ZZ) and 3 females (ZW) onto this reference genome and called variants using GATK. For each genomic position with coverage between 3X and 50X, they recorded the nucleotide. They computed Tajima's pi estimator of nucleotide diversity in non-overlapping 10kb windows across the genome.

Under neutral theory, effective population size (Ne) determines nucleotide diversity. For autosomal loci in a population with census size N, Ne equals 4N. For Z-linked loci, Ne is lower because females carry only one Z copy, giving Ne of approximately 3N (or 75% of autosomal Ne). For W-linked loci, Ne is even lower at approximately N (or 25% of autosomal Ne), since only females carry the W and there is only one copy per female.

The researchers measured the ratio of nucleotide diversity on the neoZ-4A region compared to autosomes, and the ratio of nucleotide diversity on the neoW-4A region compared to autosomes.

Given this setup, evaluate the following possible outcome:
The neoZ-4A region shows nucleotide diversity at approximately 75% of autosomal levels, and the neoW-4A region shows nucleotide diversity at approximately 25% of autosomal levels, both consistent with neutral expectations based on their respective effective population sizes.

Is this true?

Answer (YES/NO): NO